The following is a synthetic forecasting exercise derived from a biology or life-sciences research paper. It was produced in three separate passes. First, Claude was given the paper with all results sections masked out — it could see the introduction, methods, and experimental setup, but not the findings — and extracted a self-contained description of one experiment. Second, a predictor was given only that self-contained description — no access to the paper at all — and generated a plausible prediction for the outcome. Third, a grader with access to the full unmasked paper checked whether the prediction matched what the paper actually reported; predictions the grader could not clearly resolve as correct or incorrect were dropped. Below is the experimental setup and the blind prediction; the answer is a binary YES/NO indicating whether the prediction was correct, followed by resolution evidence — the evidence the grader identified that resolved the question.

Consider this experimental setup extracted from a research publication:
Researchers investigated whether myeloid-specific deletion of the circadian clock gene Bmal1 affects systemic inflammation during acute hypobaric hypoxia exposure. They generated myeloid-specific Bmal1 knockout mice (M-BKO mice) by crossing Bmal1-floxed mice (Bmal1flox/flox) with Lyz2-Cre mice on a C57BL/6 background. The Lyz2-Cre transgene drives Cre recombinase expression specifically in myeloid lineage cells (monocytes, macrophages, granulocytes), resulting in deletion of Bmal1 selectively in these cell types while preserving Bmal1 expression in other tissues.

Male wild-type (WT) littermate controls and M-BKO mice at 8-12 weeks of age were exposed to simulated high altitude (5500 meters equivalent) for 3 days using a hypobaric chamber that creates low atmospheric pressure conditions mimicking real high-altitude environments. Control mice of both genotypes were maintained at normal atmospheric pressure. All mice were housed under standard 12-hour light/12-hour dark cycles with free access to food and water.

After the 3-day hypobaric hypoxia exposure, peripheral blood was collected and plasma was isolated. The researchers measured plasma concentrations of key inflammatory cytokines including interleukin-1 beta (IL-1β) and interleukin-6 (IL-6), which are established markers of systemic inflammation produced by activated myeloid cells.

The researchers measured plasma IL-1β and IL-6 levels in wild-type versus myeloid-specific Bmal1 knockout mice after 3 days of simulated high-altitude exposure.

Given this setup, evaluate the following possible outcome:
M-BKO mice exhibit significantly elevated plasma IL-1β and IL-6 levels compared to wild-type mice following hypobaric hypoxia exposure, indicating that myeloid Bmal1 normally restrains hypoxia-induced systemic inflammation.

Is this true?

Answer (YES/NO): NO